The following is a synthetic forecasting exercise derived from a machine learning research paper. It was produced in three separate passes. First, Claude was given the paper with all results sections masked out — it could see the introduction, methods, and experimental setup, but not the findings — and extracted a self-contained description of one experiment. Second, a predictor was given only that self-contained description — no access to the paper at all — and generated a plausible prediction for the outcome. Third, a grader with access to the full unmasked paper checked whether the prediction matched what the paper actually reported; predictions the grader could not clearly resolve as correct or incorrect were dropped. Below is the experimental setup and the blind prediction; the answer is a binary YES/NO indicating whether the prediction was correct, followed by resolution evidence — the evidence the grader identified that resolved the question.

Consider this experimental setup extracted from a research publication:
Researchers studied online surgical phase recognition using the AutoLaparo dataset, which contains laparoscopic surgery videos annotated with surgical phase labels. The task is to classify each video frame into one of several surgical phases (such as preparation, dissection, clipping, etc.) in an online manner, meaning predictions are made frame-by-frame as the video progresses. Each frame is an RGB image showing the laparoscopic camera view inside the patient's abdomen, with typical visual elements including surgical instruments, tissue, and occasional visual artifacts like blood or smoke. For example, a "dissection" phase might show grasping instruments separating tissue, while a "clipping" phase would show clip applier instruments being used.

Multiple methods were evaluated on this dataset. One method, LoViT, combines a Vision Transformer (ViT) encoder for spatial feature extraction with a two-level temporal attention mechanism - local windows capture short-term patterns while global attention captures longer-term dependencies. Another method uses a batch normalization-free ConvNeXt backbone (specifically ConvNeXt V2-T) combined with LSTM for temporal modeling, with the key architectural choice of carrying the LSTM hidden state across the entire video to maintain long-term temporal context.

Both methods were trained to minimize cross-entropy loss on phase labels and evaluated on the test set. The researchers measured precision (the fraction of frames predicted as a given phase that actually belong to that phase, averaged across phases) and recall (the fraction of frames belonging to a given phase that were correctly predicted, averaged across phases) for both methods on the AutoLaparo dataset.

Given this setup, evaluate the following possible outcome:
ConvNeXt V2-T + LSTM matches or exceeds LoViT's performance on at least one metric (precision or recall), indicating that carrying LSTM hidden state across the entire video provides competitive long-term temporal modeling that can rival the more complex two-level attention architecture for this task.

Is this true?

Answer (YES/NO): YES